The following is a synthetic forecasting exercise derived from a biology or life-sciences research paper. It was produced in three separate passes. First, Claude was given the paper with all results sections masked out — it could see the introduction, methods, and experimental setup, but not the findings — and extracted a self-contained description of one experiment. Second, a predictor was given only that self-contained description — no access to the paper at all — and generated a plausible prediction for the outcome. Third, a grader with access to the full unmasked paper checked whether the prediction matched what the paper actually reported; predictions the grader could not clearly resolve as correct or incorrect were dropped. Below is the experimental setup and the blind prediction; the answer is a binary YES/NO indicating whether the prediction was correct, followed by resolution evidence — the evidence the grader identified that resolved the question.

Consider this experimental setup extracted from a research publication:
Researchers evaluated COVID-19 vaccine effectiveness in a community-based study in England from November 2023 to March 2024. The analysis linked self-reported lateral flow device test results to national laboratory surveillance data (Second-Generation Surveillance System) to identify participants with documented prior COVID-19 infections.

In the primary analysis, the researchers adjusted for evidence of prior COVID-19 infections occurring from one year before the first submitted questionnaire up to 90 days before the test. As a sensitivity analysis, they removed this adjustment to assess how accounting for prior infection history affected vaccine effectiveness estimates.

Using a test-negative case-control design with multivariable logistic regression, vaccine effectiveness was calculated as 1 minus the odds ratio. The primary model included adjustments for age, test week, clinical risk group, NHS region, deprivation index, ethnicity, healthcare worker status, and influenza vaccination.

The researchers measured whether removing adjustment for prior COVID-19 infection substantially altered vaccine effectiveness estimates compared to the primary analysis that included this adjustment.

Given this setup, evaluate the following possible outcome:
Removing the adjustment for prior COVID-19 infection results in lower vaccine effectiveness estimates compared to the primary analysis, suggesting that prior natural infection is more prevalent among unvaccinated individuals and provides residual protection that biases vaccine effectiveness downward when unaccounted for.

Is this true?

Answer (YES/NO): NO